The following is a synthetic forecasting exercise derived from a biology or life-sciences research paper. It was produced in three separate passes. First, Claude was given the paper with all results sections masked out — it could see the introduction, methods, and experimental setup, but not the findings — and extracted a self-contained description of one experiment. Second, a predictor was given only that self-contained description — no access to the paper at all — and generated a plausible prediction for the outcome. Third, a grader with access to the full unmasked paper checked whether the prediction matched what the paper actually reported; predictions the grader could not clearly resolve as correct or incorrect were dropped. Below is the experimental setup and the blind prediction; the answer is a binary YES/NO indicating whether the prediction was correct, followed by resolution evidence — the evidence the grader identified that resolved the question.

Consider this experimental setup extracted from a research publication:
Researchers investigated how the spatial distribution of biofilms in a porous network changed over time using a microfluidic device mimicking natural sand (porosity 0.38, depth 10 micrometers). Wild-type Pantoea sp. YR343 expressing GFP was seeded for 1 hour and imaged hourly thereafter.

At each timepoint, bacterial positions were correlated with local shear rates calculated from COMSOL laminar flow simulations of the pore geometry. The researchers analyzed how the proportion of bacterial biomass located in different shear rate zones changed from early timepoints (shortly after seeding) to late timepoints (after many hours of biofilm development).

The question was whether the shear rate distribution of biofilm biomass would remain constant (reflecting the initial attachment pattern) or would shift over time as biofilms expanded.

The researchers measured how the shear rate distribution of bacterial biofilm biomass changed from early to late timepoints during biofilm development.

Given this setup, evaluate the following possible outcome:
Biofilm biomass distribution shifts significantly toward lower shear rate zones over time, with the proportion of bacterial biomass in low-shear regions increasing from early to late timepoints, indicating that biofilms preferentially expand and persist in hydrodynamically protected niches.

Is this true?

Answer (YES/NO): NO